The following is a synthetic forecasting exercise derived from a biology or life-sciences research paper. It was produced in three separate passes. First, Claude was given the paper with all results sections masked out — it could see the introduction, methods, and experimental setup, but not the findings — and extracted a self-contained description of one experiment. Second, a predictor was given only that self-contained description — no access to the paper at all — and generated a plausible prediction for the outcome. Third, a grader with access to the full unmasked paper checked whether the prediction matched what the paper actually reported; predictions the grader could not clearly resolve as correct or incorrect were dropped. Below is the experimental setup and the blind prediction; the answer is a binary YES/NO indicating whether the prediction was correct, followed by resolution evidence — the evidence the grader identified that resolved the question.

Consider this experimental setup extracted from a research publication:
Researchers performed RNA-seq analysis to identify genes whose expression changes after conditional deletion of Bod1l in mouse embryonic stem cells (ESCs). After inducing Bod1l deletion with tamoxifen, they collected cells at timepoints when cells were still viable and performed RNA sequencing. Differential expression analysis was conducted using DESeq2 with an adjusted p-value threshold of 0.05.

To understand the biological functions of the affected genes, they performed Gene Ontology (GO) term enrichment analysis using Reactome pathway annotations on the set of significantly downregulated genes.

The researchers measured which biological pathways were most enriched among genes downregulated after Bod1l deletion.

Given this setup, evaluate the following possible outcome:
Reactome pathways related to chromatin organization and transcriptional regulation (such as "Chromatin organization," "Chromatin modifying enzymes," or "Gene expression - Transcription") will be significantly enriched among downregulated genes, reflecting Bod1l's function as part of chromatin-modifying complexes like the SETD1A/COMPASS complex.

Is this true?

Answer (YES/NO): NO